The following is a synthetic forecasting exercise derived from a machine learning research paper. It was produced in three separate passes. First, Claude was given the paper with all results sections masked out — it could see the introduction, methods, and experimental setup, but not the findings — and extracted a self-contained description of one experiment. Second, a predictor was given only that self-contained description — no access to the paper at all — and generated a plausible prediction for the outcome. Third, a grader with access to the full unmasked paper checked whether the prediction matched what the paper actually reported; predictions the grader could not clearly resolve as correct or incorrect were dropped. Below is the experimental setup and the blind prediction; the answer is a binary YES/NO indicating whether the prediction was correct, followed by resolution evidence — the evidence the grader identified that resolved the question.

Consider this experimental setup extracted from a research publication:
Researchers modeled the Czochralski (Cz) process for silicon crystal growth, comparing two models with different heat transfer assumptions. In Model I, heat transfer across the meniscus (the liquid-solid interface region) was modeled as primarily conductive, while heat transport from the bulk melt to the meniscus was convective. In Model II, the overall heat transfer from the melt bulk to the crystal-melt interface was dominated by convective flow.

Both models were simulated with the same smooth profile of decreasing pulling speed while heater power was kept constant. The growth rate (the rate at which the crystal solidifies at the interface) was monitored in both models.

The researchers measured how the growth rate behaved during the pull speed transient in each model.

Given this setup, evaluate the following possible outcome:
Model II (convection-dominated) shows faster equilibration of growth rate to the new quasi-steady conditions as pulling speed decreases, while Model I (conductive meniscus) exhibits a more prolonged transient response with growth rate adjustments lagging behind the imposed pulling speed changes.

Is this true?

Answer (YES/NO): NO